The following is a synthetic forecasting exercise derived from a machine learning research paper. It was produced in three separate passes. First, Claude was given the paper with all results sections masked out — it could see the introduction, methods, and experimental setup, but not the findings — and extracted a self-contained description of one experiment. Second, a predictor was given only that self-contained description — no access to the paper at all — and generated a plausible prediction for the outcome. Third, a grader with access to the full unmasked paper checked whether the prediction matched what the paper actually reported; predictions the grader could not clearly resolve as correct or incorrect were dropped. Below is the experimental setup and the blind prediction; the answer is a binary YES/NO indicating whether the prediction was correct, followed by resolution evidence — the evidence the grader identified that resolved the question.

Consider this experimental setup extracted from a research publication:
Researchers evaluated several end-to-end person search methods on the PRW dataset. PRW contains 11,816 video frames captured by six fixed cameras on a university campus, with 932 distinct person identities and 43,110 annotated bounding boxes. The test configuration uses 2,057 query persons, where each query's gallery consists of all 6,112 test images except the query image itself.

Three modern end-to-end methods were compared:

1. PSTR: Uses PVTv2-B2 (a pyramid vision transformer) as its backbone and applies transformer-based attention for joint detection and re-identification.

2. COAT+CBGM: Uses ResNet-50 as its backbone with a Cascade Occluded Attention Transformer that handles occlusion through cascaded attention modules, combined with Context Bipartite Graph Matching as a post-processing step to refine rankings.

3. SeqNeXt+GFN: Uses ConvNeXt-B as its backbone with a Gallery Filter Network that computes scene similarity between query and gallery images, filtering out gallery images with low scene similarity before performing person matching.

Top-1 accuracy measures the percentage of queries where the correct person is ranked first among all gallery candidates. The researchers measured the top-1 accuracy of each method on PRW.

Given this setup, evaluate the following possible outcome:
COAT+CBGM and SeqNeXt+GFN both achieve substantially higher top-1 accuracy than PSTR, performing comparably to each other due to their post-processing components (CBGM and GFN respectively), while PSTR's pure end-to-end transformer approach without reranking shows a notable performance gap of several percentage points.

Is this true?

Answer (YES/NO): NO